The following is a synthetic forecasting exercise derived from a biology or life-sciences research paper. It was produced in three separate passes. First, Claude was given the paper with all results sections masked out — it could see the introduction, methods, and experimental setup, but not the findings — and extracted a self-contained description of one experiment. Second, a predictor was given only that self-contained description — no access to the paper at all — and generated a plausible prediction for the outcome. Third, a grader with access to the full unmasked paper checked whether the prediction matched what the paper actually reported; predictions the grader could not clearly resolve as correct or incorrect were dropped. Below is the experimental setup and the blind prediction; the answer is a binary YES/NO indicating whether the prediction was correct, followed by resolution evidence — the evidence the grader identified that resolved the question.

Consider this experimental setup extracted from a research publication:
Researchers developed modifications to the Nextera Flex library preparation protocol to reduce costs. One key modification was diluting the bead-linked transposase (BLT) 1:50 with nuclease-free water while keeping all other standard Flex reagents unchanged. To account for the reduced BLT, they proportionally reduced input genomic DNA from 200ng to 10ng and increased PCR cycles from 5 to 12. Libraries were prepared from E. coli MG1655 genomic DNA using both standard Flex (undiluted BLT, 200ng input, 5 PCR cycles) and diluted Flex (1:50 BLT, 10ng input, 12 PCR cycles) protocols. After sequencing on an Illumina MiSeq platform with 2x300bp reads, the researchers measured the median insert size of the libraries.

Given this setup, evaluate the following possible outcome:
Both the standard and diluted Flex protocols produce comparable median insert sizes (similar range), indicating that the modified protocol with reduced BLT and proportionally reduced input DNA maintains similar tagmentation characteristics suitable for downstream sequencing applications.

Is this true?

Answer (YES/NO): YES